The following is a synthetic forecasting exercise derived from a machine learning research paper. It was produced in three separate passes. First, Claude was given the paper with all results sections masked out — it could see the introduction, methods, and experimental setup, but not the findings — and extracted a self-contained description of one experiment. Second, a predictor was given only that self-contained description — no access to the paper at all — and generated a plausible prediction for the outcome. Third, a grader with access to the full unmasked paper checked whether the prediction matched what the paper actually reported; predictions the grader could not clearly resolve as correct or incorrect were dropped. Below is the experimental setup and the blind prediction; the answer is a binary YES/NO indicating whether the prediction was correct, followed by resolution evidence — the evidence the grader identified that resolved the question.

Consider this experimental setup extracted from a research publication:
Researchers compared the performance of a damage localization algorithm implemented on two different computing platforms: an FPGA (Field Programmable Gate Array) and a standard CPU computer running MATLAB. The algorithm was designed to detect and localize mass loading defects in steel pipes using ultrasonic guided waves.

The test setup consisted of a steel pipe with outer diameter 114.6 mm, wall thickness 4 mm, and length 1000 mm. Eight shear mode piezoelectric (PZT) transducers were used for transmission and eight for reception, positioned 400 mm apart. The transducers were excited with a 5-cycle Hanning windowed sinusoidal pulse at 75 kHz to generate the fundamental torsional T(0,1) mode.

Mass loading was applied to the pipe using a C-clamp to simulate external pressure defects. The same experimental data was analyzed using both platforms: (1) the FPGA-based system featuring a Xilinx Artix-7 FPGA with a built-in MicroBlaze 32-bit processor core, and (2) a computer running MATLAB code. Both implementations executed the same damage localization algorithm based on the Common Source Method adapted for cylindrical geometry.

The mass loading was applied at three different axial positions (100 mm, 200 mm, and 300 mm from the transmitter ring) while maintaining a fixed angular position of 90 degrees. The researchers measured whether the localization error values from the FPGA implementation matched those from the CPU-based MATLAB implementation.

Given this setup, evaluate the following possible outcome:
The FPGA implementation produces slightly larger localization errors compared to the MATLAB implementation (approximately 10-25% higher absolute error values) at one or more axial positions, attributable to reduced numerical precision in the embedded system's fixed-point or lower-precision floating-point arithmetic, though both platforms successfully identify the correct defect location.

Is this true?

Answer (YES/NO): NO